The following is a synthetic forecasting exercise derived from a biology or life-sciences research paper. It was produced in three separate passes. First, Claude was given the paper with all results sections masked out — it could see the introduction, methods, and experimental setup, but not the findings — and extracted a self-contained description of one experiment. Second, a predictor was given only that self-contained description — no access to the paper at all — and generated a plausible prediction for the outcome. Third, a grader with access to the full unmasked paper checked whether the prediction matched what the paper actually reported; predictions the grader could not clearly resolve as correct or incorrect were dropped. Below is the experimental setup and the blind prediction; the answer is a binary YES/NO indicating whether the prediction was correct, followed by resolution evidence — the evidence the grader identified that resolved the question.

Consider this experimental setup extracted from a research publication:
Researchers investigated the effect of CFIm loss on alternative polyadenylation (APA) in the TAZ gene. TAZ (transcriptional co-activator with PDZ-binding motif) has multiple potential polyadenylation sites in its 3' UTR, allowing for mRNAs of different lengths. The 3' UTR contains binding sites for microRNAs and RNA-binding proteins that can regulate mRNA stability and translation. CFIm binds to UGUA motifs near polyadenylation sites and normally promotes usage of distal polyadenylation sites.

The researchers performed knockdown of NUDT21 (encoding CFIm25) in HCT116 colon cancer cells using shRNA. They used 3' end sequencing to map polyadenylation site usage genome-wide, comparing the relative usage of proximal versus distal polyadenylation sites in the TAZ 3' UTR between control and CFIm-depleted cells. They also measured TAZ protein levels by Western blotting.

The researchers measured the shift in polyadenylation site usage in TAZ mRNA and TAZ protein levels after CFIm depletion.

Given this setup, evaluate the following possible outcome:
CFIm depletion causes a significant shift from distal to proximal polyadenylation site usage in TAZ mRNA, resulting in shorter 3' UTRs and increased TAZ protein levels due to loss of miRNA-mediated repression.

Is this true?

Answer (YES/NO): NO